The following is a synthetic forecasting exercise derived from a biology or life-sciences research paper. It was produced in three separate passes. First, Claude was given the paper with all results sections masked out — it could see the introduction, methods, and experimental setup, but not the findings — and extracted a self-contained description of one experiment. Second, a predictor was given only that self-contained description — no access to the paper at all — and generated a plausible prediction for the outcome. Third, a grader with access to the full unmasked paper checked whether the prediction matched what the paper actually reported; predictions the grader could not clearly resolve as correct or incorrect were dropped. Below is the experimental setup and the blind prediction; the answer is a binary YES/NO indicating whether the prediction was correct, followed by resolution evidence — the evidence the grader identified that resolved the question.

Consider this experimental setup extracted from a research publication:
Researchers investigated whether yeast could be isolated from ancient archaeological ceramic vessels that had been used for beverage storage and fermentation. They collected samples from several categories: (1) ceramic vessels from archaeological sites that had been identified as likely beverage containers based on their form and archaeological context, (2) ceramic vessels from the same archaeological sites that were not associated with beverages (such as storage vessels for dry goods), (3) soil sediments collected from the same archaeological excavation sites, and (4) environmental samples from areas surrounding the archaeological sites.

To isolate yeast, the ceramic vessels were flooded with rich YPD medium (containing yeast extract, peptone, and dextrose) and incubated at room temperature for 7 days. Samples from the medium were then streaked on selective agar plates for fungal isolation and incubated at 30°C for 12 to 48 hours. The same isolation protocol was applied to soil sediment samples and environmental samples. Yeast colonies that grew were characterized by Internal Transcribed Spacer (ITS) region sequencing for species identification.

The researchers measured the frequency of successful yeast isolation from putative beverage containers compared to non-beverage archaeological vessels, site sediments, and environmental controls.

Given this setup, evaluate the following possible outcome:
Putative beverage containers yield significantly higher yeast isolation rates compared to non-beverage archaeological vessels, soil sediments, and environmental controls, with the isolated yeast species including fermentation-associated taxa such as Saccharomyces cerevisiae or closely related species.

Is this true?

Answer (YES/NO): YES